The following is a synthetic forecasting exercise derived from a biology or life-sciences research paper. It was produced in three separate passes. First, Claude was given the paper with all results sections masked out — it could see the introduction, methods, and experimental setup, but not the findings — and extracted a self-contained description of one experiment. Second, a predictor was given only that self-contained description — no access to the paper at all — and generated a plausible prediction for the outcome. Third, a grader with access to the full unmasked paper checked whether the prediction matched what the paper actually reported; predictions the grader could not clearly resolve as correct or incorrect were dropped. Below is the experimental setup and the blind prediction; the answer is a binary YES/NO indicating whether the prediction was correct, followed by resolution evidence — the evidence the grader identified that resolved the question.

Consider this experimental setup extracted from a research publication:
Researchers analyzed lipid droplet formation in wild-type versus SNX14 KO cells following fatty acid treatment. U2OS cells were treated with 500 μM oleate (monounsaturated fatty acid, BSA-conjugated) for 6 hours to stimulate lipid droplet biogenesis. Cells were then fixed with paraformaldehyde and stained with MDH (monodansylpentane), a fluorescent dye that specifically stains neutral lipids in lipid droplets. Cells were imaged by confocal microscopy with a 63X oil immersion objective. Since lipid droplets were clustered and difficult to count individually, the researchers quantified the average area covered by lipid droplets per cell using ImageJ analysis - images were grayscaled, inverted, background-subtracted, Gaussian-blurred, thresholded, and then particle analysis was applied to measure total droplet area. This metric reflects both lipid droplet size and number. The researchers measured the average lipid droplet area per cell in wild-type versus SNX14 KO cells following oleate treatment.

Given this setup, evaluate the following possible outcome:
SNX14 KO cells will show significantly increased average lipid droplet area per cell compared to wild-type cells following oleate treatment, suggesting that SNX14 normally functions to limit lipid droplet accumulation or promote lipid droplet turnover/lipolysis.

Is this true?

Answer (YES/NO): NO